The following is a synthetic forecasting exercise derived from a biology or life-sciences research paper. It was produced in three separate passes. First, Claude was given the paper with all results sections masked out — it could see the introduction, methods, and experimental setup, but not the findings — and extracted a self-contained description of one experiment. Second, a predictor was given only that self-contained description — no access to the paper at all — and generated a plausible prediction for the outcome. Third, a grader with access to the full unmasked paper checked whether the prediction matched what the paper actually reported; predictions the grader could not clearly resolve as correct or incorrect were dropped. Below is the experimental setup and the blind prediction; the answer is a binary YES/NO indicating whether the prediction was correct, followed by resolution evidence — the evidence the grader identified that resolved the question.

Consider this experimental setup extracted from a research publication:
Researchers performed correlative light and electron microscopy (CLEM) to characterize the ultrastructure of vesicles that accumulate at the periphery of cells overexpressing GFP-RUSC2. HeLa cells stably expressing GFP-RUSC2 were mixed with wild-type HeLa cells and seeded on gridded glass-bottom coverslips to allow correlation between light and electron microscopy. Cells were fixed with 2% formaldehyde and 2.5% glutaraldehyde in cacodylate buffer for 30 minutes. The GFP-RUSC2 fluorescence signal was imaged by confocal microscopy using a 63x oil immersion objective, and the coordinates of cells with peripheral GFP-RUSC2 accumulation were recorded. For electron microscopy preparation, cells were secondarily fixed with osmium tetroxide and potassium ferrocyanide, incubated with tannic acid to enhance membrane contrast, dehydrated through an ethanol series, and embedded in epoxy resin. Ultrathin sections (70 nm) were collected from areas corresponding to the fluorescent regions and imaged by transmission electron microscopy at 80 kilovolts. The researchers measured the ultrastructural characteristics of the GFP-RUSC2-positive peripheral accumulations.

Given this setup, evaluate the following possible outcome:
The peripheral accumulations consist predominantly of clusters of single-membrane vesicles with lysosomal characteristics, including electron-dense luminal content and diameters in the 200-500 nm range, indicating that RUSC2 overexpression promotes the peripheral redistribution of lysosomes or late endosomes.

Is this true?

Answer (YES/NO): NO